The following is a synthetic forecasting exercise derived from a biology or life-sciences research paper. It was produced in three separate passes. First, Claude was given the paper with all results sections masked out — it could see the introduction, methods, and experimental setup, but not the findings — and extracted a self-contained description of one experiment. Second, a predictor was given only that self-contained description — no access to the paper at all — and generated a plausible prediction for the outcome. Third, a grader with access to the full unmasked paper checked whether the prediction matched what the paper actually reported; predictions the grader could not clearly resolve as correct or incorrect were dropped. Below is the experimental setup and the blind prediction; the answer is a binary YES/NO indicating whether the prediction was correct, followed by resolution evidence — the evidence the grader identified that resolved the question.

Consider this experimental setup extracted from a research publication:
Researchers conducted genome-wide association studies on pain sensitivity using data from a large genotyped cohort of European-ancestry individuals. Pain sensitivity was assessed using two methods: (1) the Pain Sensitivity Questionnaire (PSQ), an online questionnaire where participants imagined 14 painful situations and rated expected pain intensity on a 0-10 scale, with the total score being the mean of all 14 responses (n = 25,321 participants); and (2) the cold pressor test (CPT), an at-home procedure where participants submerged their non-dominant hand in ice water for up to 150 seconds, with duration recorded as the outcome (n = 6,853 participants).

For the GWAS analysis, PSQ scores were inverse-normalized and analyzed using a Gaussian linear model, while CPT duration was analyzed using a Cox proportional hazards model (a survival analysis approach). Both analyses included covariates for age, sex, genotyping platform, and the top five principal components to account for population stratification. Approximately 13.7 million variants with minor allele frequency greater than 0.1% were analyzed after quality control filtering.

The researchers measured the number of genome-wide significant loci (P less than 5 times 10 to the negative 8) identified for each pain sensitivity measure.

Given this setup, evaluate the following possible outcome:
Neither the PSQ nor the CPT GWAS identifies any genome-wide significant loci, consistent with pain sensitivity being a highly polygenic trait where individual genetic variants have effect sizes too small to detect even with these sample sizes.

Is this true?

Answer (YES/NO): NO